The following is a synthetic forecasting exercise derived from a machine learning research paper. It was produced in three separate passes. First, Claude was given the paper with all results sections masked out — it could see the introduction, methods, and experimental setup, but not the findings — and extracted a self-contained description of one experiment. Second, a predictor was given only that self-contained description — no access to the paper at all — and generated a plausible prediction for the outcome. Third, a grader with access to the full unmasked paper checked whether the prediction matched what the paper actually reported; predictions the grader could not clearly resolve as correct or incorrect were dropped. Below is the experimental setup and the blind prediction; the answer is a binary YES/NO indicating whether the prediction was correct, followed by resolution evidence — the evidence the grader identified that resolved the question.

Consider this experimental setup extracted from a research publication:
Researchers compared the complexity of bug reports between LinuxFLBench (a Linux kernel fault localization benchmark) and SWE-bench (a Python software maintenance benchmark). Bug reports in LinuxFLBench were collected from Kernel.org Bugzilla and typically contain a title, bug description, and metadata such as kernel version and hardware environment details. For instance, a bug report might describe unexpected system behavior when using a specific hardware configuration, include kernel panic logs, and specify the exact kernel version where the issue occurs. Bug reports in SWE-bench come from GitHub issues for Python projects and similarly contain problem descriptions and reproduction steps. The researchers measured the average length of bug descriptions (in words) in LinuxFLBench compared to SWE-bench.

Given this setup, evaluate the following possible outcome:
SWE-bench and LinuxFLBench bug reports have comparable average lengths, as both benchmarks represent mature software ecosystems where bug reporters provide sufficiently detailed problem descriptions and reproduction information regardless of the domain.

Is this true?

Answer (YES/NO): NO